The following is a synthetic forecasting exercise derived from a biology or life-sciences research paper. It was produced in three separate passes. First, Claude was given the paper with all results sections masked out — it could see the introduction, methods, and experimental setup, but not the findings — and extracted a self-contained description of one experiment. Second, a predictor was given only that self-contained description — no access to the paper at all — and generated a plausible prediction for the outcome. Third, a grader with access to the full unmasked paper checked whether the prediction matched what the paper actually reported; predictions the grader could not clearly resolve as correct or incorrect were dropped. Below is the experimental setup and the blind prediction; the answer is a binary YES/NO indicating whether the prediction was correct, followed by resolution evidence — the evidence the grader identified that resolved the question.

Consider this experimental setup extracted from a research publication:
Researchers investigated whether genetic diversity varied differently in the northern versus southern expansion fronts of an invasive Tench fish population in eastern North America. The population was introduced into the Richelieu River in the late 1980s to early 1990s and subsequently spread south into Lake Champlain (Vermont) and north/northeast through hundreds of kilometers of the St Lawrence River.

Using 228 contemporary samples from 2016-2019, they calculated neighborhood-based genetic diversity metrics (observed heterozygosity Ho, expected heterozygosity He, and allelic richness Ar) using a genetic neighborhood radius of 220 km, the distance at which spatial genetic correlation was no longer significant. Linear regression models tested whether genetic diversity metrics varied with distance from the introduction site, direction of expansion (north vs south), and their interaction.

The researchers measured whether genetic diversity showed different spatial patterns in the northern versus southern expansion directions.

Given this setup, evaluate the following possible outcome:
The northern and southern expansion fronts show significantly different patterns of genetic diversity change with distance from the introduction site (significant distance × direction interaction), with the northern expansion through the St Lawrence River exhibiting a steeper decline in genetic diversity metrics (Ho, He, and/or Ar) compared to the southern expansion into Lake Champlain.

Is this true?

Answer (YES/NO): NO